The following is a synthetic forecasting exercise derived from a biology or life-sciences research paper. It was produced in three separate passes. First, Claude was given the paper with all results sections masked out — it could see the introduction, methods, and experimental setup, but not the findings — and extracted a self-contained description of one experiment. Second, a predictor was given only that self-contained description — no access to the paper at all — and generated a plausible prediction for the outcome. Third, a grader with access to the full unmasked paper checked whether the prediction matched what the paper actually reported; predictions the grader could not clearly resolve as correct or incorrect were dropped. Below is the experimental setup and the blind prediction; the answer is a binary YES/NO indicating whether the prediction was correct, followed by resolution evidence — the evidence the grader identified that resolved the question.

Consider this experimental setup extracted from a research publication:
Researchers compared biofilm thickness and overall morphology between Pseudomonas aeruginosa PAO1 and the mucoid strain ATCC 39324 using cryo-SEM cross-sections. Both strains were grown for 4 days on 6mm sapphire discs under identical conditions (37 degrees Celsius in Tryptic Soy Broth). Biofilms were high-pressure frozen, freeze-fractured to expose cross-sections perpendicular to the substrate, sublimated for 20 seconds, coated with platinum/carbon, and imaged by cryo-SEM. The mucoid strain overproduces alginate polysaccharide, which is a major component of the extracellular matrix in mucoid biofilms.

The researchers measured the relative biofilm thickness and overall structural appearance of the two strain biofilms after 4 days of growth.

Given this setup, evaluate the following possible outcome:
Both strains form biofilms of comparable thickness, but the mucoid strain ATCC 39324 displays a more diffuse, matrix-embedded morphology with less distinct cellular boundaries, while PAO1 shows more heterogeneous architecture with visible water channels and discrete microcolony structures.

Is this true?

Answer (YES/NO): NO